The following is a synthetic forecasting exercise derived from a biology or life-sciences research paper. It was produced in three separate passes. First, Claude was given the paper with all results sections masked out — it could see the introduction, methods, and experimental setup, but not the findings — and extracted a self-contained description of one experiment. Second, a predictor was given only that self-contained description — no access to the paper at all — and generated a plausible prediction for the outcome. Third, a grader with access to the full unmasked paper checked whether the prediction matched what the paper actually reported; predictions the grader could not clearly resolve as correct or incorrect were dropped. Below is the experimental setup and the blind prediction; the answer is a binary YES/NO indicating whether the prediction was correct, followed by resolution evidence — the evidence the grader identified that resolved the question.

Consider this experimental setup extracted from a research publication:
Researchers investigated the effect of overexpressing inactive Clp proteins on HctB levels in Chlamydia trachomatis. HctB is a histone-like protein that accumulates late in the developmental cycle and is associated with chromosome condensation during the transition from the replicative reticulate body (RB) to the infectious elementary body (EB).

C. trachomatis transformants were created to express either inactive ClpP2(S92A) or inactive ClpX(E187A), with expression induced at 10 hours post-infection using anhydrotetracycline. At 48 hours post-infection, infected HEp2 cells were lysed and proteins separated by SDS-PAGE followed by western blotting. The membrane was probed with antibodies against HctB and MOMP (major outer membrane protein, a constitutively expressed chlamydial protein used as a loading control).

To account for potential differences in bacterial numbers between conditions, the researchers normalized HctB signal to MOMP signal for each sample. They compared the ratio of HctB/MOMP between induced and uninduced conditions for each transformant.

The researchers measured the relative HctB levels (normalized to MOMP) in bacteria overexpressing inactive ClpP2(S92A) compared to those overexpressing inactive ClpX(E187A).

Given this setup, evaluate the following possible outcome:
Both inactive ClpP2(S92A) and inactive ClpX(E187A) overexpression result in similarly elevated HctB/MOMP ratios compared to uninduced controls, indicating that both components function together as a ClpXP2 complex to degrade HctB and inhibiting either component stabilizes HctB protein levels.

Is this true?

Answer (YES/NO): NO